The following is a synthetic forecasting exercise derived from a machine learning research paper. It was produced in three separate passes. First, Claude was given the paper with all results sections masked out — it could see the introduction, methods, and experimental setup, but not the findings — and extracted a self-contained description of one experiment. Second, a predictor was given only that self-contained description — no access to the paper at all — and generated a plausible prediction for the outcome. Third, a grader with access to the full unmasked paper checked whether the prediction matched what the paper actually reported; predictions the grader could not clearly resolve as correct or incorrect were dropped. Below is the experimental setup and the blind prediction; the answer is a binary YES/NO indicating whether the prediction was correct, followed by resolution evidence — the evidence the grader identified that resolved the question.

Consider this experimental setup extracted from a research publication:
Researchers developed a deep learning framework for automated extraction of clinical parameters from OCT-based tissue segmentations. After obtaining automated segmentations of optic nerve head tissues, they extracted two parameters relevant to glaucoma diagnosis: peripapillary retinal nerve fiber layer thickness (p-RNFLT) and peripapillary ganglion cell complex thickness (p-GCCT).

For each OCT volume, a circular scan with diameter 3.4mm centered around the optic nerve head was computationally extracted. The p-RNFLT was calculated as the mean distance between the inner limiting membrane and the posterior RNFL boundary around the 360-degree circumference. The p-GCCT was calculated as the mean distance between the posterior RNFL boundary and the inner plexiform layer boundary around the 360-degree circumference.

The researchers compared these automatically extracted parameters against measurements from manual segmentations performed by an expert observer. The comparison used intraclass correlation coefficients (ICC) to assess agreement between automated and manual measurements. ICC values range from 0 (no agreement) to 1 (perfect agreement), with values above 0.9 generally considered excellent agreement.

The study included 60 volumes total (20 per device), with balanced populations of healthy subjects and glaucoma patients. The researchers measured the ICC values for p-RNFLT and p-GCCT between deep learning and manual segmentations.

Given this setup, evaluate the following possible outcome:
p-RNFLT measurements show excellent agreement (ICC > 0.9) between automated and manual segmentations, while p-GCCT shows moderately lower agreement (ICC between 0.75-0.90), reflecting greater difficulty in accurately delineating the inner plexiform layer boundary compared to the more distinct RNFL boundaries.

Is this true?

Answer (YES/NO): NO